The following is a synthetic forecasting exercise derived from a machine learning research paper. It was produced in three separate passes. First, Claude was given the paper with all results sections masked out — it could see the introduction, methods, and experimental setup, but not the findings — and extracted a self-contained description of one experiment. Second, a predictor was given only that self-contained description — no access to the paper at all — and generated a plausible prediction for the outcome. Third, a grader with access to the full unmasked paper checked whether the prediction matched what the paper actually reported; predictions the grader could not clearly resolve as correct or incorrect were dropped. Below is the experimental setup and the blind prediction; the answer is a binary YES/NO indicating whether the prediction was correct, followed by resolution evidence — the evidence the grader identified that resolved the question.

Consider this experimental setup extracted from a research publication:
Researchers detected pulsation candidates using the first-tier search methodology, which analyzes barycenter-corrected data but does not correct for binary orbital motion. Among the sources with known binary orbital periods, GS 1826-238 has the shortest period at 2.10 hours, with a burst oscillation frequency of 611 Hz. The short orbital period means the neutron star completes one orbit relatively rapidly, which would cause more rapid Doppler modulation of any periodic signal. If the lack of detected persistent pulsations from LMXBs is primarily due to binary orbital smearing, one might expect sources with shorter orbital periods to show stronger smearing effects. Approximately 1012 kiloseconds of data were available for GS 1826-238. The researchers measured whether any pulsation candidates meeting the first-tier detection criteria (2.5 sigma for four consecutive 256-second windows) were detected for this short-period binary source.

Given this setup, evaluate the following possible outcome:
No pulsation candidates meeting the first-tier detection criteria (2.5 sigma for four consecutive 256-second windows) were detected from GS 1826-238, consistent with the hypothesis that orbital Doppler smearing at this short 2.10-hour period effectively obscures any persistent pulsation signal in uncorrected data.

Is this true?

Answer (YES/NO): NO